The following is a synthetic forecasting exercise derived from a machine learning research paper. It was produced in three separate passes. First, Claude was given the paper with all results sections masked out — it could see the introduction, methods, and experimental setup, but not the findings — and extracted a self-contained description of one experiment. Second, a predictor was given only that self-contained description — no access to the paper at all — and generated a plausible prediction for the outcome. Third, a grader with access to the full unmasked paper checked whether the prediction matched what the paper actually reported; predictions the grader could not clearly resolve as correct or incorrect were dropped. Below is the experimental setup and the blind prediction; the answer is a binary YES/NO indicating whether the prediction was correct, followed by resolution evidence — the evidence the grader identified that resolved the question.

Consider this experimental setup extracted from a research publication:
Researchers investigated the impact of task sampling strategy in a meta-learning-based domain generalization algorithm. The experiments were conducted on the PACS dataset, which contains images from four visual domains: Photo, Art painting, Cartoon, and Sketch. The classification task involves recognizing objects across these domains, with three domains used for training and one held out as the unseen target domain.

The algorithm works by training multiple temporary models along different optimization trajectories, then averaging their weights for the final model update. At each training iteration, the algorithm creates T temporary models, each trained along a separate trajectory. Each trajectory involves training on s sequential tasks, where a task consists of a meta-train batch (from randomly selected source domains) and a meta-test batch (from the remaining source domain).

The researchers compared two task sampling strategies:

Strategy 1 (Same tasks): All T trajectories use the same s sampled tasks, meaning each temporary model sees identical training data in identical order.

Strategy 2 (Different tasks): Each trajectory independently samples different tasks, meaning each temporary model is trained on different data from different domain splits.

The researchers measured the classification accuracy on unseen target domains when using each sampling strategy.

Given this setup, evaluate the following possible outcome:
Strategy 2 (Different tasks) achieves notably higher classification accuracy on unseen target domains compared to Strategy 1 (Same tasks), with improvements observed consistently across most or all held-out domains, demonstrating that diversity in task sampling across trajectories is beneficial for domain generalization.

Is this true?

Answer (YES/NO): YES